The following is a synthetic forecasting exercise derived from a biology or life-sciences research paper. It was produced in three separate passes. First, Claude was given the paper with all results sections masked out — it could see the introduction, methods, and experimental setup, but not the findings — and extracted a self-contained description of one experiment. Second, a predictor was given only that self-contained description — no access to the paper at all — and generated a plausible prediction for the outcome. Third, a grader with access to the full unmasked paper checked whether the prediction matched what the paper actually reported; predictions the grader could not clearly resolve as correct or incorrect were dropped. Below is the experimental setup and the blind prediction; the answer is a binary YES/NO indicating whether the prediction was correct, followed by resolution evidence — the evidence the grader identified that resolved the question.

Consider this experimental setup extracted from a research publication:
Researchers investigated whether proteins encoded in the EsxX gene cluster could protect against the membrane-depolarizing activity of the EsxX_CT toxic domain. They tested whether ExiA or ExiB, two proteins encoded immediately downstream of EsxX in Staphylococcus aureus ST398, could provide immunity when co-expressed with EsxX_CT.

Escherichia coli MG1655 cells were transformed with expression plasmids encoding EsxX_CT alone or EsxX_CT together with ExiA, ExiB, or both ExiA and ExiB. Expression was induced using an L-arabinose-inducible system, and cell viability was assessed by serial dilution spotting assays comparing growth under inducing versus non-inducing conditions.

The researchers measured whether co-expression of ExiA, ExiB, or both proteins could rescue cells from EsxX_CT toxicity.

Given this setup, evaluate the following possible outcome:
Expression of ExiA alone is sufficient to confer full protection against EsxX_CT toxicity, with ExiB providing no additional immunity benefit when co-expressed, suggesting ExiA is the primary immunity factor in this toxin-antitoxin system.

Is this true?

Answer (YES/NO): NO